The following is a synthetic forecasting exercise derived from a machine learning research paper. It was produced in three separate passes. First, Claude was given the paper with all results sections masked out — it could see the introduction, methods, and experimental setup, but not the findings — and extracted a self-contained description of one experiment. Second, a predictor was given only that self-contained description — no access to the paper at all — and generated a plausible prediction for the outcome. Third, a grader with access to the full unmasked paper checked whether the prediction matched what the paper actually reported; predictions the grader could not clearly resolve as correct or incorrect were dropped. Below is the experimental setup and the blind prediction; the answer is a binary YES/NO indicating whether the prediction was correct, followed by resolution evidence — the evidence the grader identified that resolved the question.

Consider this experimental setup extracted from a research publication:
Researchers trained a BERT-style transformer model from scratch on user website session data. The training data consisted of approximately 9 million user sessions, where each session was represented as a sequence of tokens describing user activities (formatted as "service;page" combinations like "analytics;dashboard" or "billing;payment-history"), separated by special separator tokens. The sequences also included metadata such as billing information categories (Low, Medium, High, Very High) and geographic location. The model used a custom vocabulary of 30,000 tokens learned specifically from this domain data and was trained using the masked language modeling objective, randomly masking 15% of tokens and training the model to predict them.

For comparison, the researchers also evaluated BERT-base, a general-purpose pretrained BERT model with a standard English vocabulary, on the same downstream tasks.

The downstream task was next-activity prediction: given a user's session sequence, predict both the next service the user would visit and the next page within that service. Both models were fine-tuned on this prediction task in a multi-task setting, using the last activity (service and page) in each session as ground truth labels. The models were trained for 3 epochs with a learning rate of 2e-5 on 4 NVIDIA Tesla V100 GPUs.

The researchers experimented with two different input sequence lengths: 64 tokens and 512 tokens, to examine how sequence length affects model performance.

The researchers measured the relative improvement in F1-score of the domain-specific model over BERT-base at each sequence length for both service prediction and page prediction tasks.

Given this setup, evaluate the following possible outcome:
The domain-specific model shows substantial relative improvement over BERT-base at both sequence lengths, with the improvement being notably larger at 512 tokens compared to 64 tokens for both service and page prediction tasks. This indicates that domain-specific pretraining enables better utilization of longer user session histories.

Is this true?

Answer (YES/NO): NO